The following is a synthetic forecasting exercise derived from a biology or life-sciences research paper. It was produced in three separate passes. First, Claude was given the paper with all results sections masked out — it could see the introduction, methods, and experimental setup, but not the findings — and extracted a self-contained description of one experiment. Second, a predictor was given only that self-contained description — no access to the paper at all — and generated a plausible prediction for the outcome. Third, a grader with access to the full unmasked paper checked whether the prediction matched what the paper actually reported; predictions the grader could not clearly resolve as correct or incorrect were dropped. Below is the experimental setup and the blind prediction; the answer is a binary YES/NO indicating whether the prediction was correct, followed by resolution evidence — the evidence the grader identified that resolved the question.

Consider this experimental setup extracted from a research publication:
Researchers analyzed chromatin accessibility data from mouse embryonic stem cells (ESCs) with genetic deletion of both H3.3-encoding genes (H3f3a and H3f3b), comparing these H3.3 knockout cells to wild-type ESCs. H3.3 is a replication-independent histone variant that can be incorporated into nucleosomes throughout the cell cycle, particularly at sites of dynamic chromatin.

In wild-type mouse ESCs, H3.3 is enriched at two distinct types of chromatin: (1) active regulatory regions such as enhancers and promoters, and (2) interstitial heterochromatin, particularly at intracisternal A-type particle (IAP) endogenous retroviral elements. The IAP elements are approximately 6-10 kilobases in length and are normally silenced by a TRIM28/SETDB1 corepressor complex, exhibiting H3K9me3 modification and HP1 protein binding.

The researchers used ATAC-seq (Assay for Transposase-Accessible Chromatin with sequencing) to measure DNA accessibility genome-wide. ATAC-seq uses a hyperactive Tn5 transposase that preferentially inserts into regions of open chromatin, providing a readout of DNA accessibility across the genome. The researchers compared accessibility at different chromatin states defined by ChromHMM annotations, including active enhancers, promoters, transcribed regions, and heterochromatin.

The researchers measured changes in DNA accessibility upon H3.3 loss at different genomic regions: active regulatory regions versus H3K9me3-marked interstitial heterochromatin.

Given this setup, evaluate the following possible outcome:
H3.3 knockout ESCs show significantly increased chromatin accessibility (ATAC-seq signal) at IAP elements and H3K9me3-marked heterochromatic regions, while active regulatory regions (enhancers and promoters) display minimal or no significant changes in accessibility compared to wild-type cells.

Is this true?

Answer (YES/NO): YES